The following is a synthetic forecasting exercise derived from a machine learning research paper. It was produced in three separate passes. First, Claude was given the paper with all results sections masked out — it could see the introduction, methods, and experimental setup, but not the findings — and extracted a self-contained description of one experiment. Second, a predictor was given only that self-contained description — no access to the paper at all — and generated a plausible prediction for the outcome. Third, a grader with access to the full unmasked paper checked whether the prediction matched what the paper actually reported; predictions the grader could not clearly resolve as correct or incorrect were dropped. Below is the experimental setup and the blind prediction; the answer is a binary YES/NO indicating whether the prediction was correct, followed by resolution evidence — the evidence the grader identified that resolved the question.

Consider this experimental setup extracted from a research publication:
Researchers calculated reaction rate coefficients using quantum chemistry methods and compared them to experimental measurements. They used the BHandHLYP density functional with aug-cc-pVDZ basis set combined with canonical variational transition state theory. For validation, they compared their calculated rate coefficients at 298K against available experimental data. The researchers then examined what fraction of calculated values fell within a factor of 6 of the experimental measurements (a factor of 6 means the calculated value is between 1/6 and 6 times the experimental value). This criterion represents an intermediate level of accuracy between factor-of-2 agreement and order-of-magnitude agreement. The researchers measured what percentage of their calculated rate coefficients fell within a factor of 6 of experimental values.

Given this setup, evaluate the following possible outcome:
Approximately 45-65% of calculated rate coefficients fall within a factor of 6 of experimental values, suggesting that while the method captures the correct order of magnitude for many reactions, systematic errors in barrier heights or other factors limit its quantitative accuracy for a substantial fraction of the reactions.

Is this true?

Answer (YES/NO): NO